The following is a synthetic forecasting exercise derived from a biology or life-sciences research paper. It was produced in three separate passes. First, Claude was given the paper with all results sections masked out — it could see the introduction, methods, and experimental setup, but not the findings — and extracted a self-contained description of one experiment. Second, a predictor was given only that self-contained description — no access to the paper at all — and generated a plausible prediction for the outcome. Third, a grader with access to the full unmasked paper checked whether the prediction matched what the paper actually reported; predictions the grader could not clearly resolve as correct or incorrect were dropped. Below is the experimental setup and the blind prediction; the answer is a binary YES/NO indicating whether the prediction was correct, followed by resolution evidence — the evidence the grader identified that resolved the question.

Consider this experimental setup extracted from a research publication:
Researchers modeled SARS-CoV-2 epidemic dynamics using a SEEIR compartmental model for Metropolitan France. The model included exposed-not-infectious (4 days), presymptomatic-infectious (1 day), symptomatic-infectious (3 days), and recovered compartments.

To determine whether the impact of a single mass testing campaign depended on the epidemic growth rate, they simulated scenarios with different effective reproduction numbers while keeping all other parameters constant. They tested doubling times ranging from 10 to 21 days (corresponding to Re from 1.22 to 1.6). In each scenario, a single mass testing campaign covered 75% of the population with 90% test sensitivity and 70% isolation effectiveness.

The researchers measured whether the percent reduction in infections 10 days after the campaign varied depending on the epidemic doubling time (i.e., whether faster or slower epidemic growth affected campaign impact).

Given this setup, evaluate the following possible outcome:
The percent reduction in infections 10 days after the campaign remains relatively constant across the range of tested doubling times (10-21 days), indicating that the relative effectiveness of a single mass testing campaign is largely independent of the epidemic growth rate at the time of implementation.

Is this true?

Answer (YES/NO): YES